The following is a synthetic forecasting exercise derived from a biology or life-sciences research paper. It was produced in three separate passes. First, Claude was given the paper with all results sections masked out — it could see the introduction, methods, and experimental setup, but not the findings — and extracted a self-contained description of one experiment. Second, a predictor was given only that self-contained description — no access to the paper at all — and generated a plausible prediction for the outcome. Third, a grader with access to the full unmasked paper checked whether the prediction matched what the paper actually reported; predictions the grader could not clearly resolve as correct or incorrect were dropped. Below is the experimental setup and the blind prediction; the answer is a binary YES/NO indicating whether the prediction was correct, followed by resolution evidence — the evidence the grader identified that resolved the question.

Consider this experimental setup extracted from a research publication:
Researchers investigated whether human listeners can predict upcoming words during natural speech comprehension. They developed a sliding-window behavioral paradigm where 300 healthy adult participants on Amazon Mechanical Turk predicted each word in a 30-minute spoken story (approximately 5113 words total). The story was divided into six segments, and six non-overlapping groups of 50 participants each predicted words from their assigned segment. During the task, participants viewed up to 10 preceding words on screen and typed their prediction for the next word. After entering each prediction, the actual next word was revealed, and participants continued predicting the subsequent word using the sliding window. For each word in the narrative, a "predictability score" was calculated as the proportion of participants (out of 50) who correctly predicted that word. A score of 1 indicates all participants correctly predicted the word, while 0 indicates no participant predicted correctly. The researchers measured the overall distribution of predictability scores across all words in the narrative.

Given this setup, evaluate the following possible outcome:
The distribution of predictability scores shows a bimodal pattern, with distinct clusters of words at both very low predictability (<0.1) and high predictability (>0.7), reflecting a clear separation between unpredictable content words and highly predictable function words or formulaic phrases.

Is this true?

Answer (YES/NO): NO